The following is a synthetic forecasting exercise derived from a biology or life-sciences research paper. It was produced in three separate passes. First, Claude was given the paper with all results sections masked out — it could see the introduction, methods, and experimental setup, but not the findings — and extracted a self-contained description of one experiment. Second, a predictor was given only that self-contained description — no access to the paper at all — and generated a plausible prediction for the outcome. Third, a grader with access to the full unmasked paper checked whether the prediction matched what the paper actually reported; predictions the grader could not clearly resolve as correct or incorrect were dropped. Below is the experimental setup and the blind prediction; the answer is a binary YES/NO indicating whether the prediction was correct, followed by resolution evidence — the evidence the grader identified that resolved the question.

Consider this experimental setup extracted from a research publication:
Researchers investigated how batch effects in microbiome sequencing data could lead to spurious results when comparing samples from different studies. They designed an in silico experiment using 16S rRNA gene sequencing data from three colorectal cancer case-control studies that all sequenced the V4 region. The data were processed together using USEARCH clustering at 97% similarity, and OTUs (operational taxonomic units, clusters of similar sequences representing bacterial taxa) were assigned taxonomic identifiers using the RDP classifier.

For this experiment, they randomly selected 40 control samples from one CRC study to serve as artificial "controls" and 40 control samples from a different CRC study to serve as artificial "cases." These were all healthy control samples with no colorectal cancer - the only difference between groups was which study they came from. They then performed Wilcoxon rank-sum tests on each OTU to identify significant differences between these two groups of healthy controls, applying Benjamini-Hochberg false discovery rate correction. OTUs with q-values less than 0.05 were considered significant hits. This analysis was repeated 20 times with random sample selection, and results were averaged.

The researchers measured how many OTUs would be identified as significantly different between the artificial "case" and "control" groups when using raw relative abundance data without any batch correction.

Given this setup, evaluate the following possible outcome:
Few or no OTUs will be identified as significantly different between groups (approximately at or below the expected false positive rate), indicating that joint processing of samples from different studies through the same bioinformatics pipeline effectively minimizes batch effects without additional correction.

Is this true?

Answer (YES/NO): NO